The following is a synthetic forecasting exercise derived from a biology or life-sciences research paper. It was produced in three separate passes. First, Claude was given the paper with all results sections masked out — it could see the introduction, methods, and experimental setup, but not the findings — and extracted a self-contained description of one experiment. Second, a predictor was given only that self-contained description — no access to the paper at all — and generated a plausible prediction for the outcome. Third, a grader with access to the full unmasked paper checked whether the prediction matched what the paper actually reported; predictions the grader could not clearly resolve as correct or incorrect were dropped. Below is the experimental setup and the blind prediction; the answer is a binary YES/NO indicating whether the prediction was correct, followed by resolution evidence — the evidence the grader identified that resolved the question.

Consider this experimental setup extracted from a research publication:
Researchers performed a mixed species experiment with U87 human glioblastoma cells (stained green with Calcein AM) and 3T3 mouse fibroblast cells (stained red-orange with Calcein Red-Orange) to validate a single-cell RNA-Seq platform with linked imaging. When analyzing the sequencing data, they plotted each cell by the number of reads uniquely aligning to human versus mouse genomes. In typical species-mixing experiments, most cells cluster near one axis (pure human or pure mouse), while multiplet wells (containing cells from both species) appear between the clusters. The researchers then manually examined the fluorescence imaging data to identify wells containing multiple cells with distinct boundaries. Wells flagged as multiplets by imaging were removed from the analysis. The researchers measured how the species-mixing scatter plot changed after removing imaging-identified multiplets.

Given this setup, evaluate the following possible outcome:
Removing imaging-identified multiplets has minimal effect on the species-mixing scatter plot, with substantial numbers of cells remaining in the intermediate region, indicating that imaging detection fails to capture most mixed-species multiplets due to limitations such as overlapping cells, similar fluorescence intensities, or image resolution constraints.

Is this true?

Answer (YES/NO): NO